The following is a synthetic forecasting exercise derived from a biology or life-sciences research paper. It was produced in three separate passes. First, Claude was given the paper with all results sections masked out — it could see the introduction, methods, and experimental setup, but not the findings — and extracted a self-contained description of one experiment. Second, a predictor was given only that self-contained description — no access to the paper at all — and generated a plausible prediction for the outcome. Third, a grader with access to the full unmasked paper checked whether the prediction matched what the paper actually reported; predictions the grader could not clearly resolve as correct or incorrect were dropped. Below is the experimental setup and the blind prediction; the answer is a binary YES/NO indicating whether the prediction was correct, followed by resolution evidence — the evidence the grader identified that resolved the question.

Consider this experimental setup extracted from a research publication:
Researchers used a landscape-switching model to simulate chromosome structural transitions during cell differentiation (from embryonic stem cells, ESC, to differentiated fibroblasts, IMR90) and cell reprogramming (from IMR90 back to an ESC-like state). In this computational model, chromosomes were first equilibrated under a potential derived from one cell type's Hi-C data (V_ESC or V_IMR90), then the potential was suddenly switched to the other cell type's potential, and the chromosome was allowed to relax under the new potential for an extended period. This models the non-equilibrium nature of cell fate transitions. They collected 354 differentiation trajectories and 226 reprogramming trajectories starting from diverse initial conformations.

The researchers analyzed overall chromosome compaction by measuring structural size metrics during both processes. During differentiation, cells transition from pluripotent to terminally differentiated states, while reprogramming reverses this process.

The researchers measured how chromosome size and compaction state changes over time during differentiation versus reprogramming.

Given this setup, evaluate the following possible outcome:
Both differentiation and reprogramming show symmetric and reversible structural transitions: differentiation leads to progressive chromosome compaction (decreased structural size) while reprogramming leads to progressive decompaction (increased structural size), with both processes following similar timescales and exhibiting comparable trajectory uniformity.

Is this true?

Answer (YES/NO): NO